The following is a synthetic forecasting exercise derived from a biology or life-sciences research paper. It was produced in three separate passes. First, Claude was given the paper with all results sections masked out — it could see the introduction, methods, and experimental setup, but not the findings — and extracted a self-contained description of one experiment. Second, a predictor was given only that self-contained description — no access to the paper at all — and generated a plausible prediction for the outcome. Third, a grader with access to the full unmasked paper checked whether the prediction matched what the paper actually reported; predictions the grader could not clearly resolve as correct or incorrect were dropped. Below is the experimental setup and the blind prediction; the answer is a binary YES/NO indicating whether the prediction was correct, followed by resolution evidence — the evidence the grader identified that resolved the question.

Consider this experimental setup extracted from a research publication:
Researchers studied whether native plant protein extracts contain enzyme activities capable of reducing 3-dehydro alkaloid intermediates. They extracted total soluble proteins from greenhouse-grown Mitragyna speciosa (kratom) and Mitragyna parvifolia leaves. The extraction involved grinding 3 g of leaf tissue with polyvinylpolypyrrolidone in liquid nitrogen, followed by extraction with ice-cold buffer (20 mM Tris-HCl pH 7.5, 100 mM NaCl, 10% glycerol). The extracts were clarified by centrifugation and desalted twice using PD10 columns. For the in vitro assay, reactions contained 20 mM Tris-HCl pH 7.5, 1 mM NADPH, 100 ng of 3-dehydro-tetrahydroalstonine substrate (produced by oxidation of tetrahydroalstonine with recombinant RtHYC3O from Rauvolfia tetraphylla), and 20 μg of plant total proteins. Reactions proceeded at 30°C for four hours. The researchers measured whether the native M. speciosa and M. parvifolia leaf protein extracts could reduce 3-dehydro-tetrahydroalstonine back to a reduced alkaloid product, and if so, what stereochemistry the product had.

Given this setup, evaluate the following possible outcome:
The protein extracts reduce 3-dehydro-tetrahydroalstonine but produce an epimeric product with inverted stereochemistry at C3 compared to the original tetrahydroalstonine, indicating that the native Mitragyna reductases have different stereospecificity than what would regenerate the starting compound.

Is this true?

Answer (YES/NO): YES